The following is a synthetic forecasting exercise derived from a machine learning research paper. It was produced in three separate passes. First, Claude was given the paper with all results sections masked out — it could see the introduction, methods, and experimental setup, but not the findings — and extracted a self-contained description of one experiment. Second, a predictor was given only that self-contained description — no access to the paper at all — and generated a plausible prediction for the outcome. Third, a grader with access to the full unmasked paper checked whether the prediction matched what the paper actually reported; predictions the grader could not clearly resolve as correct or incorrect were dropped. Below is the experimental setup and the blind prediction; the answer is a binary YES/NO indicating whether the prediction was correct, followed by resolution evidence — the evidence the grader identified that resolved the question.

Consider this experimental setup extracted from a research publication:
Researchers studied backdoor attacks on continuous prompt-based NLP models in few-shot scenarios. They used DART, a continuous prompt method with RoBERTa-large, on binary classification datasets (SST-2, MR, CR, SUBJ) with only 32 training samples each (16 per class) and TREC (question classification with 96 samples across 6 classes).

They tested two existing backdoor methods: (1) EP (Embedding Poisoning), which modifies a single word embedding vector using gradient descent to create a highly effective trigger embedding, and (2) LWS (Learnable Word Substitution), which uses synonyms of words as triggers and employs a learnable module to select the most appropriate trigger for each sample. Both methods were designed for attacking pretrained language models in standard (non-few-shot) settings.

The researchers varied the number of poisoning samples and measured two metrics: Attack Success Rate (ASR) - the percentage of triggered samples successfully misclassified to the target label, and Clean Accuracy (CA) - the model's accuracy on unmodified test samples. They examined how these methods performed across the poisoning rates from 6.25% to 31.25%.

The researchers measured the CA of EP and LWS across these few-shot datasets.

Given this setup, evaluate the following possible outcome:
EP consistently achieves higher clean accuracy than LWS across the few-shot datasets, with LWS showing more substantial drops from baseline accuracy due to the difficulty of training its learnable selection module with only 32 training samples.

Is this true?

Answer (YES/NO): NO